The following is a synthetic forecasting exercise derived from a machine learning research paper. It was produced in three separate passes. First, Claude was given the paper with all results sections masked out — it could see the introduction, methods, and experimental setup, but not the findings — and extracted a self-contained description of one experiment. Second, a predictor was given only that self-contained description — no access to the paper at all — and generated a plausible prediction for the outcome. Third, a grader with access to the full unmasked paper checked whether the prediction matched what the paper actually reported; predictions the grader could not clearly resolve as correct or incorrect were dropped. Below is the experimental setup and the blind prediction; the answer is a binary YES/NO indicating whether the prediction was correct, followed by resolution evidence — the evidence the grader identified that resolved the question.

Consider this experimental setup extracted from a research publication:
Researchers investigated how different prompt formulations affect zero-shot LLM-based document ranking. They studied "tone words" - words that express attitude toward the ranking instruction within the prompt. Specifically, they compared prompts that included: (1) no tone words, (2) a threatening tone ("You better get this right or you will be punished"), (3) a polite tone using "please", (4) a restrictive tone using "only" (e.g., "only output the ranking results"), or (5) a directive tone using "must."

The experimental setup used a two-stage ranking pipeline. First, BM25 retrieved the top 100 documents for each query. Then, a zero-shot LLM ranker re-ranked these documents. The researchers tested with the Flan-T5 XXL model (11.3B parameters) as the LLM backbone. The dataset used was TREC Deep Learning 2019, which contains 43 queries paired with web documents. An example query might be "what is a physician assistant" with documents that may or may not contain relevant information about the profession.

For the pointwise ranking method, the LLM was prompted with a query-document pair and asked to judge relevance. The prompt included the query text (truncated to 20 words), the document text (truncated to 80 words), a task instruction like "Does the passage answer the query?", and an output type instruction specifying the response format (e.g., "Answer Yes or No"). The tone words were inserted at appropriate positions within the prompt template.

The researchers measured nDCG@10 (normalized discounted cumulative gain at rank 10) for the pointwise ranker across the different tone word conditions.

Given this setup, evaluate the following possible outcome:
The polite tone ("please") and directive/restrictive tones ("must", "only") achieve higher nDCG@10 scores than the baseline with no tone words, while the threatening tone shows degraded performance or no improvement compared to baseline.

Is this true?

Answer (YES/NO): NO